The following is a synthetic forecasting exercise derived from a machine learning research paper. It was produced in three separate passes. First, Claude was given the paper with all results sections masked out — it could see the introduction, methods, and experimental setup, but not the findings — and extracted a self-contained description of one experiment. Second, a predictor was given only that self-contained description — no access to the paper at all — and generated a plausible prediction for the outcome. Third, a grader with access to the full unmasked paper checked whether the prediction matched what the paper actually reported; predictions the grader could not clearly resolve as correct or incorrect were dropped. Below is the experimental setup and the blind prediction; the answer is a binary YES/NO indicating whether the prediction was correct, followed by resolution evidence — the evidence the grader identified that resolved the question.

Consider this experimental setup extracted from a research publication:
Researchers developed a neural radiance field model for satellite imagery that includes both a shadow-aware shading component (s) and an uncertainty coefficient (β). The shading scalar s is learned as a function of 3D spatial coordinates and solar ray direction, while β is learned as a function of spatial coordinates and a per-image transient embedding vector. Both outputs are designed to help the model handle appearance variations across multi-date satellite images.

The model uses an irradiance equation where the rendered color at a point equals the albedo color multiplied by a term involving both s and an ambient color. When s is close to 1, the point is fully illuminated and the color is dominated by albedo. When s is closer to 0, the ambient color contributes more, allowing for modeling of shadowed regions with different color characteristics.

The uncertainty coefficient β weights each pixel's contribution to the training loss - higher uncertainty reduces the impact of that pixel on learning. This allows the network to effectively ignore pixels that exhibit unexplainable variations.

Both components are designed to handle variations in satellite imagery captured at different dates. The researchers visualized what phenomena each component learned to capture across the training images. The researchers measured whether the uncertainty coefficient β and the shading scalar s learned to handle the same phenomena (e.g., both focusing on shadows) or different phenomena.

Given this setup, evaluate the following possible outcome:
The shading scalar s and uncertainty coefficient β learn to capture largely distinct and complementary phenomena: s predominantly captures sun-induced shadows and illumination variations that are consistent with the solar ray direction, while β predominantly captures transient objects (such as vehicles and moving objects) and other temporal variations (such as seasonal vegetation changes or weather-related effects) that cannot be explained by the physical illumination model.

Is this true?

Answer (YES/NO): NO